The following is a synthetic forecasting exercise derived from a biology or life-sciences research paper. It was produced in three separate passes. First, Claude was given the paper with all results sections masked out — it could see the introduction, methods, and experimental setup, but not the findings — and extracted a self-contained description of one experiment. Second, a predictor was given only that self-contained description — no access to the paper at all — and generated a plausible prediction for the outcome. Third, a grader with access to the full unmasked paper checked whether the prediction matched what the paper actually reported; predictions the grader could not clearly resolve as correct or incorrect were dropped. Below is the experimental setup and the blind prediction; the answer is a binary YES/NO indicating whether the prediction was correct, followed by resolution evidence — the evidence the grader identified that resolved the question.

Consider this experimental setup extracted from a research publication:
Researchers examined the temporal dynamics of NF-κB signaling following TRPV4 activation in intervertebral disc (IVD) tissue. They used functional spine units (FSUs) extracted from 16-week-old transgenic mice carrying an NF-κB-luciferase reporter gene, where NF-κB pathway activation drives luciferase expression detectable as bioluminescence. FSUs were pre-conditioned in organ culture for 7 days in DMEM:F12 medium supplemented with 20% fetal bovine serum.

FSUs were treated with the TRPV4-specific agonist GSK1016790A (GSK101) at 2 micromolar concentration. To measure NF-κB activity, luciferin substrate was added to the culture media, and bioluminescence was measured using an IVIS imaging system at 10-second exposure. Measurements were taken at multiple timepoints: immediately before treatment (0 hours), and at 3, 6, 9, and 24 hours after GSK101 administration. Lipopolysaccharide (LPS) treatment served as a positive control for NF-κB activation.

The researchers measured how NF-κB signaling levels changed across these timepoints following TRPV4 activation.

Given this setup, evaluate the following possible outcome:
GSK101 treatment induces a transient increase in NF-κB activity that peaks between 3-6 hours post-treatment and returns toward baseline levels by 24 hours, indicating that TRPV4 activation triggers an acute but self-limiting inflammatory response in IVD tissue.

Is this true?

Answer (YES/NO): YES